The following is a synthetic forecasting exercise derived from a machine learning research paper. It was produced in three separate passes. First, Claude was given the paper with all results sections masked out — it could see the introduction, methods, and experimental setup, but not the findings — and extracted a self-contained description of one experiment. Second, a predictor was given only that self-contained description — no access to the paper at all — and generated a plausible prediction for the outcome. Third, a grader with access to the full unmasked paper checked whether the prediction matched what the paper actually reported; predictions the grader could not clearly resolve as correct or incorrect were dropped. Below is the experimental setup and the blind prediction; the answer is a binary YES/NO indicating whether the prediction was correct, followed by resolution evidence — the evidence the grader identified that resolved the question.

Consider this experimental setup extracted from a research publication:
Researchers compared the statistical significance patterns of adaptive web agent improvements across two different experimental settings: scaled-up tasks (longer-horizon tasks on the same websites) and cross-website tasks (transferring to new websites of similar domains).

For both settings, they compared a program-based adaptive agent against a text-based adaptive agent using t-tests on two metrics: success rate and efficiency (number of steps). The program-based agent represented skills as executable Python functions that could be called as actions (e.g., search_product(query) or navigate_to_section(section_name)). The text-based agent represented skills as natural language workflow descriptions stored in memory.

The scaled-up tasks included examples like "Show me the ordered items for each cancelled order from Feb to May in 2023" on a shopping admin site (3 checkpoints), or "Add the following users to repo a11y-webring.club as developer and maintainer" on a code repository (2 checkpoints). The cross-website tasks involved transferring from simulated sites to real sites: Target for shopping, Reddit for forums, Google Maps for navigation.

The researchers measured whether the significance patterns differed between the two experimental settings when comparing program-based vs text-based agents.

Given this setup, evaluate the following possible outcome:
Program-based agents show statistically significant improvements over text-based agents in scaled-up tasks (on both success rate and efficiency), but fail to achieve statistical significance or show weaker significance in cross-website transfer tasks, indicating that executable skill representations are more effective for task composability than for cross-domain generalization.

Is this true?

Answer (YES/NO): YES